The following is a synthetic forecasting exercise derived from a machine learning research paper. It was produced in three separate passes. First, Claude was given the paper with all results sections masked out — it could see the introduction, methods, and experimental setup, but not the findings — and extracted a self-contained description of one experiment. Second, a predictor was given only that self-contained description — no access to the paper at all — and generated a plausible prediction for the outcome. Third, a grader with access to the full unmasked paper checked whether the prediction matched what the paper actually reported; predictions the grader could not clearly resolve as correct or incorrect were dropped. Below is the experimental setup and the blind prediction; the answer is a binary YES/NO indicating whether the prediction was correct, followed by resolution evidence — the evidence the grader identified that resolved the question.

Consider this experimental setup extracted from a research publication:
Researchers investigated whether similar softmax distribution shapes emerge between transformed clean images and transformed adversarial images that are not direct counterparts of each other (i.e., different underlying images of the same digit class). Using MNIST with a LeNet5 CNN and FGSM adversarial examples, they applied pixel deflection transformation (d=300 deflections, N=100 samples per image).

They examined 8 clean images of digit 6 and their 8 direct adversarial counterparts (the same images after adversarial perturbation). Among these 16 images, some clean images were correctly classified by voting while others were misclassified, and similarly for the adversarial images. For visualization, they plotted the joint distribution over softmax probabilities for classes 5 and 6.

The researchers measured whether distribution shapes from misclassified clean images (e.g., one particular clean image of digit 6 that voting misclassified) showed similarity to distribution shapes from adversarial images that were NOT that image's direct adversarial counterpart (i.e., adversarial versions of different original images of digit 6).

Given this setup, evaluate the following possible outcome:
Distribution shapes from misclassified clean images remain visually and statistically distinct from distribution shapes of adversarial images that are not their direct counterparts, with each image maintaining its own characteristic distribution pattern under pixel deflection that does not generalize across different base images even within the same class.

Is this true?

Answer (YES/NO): NO